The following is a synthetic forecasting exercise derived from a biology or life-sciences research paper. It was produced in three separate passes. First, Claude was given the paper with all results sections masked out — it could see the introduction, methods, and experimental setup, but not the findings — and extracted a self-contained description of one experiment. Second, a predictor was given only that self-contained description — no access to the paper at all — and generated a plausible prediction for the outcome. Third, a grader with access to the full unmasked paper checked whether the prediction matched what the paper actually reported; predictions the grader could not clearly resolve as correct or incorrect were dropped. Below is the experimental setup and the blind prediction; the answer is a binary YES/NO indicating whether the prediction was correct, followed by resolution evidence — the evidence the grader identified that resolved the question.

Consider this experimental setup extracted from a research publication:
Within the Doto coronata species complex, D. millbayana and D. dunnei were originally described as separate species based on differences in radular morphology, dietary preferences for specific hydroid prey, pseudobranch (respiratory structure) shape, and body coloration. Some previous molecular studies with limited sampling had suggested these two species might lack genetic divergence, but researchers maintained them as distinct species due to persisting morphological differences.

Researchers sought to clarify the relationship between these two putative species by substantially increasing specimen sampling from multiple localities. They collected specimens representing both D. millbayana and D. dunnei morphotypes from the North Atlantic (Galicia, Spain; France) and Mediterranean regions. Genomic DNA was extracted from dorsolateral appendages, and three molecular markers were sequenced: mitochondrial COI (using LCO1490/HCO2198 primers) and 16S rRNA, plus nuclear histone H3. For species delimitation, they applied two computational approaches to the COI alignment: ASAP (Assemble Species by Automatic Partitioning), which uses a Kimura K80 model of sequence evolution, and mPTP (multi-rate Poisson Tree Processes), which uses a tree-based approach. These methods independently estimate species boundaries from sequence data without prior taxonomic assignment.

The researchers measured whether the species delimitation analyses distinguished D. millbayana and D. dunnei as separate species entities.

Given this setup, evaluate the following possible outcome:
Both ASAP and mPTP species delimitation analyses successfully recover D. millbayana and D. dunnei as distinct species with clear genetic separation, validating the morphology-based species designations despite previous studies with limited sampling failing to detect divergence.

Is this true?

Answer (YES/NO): NO